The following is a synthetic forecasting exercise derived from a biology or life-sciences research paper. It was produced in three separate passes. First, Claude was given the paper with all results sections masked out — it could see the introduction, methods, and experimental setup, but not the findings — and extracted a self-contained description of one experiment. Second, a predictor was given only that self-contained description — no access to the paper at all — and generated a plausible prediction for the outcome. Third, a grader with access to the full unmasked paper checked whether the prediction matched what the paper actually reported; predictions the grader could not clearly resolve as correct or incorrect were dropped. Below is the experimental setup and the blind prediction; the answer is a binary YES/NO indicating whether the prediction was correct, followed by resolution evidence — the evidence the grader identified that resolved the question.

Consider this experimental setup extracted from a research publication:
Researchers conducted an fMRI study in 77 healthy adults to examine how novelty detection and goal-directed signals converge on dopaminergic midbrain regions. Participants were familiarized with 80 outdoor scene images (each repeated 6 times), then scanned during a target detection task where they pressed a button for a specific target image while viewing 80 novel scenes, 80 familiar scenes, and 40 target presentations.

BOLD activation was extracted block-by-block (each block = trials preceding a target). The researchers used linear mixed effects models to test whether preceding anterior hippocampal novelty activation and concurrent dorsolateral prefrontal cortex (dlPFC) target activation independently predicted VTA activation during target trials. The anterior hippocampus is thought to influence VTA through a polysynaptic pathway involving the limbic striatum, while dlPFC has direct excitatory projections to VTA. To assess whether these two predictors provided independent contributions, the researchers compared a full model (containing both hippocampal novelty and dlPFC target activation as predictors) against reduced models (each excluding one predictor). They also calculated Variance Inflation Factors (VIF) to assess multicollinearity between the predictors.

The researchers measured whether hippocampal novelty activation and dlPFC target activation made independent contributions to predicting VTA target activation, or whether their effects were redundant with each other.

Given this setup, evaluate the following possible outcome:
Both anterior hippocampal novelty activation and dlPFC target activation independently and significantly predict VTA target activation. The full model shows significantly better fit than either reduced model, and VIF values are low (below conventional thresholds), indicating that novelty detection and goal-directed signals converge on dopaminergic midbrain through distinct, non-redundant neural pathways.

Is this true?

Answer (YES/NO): YES